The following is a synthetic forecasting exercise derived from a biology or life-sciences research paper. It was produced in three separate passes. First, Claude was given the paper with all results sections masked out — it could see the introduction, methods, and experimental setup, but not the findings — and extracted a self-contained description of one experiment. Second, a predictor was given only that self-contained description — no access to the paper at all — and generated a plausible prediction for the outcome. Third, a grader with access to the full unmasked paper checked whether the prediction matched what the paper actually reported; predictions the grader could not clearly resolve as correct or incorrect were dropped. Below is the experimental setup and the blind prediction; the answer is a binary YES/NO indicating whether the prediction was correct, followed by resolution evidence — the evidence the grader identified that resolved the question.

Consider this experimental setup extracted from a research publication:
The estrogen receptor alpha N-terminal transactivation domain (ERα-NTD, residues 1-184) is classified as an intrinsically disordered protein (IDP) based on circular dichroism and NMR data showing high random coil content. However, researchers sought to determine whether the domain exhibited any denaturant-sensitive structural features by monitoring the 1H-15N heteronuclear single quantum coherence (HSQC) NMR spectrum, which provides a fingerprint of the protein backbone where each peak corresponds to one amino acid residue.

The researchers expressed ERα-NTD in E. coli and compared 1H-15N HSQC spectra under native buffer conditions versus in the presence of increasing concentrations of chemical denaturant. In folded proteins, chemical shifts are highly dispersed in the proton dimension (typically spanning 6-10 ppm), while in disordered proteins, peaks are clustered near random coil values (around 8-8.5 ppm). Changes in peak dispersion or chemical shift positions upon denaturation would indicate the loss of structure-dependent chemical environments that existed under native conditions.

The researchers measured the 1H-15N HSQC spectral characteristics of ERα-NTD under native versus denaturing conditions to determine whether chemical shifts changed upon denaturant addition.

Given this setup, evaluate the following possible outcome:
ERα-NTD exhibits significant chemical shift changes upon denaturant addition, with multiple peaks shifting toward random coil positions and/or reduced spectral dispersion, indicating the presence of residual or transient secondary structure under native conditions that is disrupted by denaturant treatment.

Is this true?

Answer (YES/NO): YES